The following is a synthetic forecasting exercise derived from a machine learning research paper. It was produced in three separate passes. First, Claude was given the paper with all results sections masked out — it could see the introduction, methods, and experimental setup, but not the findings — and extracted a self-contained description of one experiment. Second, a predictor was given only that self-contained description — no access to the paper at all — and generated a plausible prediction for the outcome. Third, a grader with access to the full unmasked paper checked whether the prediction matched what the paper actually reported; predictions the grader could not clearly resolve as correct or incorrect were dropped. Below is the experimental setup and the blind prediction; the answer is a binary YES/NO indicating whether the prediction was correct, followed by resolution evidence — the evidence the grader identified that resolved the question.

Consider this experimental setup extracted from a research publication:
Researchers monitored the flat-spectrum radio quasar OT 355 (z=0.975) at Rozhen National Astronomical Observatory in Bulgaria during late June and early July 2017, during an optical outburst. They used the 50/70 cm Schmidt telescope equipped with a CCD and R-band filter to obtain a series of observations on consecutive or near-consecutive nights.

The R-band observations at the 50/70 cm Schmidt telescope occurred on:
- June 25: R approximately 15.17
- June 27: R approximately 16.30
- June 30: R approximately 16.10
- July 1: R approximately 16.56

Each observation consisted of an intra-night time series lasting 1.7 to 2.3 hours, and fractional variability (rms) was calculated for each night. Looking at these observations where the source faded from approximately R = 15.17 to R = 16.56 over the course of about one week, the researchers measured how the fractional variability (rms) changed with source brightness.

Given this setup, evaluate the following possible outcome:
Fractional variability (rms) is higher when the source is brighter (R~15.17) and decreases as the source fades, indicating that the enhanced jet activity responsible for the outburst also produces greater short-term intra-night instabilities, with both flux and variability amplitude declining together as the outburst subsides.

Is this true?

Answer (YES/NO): YES